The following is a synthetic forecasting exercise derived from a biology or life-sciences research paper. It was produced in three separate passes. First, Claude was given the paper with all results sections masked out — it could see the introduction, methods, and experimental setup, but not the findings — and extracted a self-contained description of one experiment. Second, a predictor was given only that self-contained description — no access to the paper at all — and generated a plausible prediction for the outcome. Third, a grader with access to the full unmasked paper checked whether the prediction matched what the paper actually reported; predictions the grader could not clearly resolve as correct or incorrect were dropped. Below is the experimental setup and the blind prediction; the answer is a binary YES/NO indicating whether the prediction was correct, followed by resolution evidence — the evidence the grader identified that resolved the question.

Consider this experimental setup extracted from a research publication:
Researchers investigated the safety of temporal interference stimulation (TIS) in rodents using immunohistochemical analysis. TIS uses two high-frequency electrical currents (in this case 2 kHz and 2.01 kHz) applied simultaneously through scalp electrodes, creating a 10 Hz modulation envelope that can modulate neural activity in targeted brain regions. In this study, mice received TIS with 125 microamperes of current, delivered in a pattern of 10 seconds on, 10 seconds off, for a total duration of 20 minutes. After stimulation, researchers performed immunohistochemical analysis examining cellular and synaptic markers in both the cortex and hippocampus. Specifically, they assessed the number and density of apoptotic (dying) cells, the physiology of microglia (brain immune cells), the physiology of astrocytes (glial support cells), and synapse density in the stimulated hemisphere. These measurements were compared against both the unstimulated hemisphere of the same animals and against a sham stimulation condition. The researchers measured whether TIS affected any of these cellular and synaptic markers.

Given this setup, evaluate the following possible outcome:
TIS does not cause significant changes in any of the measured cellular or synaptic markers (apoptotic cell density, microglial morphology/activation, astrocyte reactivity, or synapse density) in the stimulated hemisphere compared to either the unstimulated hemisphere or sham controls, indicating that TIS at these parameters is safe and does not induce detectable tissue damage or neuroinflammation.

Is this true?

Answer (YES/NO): YES